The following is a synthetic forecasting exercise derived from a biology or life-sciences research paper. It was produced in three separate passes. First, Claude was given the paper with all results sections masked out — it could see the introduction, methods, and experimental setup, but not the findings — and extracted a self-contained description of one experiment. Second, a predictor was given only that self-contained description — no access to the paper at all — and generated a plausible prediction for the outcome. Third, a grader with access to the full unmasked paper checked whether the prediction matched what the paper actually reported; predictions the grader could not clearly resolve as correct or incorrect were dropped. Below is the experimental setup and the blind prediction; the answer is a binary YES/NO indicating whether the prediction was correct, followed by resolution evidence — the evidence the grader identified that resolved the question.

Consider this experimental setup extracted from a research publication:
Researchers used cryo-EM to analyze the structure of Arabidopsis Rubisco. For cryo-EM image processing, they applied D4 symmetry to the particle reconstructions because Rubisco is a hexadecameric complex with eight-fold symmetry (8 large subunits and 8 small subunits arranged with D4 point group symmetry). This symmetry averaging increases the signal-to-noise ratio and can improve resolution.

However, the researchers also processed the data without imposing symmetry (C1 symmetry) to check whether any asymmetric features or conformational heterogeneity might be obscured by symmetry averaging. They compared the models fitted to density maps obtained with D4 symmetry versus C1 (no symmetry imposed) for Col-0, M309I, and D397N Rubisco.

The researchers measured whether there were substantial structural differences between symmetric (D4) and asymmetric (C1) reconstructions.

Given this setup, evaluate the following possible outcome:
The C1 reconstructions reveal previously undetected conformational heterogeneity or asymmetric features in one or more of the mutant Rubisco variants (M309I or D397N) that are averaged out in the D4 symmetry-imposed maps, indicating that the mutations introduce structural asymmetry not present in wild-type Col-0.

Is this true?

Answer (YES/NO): NO